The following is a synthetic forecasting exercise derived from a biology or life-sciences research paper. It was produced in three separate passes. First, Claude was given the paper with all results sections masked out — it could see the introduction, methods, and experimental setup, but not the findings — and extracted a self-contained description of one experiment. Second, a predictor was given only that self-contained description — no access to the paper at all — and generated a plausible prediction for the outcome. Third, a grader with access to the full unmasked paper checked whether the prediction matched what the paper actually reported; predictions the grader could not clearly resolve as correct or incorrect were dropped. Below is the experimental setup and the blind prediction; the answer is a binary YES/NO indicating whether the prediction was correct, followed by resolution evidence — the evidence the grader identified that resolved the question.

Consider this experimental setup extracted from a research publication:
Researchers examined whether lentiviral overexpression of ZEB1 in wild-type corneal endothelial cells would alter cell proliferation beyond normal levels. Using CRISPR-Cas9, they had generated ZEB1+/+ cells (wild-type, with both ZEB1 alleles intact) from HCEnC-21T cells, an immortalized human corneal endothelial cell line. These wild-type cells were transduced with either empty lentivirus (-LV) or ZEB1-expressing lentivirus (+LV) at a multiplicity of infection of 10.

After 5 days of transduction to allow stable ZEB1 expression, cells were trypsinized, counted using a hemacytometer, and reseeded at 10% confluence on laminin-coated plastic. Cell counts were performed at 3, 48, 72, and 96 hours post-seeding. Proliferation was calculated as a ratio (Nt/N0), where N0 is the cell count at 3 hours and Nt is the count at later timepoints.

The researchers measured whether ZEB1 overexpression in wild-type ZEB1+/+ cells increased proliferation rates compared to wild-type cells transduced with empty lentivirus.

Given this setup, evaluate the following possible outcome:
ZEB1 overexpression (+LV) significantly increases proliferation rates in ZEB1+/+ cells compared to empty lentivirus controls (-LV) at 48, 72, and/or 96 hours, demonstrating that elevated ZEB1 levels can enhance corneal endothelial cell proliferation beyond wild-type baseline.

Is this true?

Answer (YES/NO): YES